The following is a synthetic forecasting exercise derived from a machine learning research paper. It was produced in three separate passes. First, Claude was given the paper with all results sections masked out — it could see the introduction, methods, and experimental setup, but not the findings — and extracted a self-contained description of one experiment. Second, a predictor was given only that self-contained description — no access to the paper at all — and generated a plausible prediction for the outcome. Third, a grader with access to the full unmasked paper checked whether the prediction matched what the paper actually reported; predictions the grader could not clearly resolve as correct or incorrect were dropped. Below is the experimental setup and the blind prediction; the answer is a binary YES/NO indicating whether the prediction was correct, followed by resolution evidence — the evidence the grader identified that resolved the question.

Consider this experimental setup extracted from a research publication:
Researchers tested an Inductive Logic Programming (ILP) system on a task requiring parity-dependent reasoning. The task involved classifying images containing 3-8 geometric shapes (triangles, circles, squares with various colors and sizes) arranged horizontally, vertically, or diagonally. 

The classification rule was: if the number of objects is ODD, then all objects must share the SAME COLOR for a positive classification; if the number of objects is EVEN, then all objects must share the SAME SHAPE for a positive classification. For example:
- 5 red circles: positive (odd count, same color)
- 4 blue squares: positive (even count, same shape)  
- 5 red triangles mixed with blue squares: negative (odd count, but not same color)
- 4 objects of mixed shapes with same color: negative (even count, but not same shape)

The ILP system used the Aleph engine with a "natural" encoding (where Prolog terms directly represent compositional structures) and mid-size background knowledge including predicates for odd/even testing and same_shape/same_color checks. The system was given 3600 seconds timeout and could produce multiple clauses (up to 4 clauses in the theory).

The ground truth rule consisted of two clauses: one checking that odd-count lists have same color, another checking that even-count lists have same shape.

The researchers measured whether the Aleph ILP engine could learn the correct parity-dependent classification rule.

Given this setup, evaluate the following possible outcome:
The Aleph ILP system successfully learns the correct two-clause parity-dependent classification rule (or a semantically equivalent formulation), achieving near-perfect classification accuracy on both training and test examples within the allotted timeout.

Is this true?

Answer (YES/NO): NO